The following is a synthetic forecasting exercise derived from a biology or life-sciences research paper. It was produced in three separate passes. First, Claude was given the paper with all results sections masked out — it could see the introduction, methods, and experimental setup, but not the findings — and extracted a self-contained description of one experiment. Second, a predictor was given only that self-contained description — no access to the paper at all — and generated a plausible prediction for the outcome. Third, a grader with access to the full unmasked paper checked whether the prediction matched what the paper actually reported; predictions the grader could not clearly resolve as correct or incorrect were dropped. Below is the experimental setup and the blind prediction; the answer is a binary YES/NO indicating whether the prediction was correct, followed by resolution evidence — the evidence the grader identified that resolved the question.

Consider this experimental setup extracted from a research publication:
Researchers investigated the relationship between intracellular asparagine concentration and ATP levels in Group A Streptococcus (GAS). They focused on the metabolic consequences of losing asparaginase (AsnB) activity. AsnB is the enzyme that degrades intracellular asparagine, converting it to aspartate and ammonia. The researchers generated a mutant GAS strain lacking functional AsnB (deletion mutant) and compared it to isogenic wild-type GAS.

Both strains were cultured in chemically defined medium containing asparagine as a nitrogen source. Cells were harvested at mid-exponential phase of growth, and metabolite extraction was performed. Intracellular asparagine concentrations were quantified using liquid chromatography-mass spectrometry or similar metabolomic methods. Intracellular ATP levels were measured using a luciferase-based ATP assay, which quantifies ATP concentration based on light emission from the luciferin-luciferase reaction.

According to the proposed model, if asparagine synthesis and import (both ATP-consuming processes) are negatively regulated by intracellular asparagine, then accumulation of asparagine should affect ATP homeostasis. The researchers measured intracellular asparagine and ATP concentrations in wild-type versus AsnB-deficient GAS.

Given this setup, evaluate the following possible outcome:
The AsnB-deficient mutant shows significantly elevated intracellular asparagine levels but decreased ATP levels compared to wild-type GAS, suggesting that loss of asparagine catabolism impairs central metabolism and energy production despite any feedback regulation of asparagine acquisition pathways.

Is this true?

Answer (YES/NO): NO